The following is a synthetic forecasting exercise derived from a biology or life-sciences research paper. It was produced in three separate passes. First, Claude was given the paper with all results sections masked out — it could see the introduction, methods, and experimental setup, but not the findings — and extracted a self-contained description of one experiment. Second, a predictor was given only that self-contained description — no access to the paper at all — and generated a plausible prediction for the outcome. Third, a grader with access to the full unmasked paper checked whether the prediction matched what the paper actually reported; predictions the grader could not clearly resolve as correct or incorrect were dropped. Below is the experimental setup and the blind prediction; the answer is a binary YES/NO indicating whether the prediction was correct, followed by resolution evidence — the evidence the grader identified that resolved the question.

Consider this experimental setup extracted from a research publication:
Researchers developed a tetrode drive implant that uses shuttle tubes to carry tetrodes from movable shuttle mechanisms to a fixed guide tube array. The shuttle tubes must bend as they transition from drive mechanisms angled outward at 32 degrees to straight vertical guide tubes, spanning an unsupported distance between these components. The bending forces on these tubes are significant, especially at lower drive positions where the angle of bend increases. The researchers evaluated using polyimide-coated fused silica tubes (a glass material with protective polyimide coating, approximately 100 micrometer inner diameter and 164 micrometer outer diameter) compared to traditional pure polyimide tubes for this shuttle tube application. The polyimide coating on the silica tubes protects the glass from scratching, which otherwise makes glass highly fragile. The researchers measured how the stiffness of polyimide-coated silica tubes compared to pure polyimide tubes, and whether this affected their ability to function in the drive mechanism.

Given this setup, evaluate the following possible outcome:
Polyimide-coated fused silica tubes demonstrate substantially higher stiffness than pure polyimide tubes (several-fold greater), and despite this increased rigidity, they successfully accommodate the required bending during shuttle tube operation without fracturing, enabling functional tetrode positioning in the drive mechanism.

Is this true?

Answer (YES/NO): YES